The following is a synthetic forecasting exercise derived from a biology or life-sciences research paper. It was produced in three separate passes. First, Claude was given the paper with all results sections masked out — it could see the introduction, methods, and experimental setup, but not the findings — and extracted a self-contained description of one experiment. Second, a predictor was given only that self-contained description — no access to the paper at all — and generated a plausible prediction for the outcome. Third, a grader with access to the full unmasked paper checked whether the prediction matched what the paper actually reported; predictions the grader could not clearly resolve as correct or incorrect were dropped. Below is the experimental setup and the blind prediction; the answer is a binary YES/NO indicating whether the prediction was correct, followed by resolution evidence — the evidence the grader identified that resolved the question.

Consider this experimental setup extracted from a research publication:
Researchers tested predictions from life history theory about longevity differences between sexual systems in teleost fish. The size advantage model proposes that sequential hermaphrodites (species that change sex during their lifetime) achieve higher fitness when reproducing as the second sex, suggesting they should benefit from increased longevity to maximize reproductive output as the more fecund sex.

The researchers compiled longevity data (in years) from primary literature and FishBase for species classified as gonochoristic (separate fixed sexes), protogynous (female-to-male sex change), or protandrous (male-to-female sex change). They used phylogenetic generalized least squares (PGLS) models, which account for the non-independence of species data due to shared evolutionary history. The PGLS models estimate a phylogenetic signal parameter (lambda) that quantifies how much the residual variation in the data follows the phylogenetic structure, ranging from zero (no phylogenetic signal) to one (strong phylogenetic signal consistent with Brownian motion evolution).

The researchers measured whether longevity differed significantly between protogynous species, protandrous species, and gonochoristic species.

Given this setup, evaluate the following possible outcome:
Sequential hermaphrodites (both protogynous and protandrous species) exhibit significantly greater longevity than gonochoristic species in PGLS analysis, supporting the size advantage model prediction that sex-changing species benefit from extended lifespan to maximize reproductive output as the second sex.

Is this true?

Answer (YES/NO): NO